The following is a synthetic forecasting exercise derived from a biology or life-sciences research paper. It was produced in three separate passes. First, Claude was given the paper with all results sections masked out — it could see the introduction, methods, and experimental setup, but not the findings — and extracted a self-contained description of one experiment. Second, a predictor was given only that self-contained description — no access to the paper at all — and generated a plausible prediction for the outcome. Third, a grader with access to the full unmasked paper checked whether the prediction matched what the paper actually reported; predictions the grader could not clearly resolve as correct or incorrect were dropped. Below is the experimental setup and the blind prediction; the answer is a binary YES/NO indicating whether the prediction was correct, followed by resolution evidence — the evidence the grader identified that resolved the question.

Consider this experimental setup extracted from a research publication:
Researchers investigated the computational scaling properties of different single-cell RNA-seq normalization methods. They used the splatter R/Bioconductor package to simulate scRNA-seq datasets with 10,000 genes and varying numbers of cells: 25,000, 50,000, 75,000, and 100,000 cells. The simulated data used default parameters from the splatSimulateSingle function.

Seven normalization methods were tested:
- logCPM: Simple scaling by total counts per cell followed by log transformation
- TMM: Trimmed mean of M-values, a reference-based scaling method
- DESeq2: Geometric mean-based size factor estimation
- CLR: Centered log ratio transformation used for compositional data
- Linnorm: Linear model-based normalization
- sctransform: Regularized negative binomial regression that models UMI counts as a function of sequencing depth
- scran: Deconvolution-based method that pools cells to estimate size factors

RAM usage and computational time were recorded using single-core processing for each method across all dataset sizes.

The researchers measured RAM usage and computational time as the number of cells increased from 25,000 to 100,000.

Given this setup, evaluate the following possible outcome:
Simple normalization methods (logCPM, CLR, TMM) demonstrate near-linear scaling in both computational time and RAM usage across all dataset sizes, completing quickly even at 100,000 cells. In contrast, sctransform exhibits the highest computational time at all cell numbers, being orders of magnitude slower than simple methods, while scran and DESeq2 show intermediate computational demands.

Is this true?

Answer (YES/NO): NO